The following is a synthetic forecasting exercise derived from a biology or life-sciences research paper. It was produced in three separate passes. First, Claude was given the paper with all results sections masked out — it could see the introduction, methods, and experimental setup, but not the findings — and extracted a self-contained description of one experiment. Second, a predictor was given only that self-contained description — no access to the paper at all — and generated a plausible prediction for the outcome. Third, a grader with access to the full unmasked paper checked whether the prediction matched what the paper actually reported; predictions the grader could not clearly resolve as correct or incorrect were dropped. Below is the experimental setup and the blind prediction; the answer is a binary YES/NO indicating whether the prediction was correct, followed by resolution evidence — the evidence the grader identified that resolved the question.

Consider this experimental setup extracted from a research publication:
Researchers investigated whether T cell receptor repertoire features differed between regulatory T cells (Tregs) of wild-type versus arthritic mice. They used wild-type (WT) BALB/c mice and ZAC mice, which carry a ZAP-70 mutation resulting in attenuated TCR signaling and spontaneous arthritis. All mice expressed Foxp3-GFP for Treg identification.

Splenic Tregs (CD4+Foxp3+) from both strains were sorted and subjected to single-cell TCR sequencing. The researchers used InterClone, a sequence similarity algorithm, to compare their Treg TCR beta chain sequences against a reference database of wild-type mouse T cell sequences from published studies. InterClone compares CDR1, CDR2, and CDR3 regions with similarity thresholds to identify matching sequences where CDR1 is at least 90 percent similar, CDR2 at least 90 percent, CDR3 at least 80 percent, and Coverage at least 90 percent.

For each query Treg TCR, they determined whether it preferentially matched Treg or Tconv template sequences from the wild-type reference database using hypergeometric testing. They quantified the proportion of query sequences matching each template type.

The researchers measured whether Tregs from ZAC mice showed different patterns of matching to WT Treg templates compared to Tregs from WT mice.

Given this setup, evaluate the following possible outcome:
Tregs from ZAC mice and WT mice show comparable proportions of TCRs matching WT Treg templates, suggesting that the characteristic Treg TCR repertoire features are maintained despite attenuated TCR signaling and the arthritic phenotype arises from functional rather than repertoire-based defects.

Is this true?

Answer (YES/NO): NO